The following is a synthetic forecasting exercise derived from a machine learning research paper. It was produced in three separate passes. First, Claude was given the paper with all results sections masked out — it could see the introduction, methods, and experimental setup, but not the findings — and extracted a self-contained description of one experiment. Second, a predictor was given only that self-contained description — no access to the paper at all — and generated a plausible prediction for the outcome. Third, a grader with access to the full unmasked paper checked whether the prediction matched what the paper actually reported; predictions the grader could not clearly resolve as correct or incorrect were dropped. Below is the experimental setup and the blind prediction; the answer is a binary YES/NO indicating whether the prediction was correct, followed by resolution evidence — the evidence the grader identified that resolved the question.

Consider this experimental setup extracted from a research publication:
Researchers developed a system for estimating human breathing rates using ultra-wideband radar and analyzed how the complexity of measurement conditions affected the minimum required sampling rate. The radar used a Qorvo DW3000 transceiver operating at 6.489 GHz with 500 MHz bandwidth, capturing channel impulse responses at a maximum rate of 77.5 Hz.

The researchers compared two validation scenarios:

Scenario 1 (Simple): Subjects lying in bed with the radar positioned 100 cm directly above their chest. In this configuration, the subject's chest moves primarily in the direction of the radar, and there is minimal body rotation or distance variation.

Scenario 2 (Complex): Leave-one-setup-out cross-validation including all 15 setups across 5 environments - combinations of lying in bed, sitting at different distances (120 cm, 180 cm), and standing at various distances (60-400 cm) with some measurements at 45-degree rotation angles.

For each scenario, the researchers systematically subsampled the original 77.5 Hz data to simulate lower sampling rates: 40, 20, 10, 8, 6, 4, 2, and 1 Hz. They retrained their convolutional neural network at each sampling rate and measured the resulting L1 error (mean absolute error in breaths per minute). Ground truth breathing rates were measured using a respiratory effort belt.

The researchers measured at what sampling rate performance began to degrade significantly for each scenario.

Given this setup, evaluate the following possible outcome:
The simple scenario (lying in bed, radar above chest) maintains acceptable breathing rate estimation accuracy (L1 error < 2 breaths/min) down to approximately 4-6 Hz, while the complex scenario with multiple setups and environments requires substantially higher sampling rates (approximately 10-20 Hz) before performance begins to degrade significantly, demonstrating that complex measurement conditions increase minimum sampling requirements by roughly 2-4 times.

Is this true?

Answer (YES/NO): NO